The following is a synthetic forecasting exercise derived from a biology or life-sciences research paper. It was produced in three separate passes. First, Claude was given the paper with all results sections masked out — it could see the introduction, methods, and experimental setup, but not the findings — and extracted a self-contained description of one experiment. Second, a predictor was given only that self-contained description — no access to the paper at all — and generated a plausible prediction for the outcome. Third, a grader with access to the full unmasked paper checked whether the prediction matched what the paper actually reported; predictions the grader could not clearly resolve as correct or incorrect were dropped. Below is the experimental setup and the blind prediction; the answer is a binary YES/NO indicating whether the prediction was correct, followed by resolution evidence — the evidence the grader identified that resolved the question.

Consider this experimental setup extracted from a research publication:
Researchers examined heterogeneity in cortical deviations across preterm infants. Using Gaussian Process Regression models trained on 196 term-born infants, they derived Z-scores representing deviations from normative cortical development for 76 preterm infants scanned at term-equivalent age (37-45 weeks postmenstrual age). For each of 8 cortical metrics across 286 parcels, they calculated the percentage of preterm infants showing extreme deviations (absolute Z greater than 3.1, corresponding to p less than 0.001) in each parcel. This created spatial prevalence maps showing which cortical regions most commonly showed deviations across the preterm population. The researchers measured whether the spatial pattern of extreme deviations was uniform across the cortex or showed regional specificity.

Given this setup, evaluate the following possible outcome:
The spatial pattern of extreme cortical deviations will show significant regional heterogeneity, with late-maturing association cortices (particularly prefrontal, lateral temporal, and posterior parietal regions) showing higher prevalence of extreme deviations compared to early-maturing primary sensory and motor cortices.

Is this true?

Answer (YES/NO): NO